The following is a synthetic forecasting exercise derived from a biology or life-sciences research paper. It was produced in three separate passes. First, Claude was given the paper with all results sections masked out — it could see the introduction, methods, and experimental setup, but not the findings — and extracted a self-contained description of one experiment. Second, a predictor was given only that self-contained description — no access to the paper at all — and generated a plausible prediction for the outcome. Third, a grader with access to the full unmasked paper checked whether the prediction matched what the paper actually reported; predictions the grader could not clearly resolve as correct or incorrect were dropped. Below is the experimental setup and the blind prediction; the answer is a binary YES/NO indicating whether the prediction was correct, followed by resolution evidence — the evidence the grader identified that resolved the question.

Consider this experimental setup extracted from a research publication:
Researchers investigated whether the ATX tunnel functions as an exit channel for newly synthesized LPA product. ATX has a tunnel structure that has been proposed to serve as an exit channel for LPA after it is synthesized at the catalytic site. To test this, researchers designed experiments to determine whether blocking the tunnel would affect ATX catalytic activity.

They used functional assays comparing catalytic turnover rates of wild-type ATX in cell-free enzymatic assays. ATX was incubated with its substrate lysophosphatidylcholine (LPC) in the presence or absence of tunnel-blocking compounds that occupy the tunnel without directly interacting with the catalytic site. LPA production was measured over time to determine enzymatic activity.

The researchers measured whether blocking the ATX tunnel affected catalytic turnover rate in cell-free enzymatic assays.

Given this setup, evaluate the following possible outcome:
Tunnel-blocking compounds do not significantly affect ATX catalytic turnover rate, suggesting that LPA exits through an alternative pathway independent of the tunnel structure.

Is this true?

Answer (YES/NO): NO